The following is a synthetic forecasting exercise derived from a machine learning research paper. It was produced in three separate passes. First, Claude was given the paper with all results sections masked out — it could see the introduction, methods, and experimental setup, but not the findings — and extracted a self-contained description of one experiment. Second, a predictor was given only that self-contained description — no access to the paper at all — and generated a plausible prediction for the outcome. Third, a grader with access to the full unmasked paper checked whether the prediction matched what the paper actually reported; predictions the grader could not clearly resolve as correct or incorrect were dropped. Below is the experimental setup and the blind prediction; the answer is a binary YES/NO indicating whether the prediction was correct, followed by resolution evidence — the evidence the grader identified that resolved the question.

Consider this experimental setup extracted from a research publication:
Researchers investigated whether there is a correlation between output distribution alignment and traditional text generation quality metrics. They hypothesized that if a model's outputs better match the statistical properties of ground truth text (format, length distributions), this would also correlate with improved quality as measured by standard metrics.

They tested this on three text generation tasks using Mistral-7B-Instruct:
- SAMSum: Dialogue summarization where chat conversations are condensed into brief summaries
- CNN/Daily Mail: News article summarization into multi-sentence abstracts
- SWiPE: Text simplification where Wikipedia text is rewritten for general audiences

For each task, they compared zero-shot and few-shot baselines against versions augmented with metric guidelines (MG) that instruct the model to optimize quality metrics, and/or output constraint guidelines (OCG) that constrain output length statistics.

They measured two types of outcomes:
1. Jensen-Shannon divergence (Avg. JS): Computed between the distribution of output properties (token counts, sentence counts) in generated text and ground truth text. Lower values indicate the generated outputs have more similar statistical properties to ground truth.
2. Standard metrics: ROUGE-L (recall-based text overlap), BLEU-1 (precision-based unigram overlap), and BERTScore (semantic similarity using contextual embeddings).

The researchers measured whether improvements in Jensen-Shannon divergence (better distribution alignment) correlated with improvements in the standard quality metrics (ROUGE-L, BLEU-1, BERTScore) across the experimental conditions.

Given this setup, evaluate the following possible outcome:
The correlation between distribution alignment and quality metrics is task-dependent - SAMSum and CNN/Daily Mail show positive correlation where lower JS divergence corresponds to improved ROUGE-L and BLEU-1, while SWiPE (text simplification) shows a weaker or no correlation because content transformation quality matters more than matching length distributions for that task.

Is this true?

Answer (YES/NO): NO